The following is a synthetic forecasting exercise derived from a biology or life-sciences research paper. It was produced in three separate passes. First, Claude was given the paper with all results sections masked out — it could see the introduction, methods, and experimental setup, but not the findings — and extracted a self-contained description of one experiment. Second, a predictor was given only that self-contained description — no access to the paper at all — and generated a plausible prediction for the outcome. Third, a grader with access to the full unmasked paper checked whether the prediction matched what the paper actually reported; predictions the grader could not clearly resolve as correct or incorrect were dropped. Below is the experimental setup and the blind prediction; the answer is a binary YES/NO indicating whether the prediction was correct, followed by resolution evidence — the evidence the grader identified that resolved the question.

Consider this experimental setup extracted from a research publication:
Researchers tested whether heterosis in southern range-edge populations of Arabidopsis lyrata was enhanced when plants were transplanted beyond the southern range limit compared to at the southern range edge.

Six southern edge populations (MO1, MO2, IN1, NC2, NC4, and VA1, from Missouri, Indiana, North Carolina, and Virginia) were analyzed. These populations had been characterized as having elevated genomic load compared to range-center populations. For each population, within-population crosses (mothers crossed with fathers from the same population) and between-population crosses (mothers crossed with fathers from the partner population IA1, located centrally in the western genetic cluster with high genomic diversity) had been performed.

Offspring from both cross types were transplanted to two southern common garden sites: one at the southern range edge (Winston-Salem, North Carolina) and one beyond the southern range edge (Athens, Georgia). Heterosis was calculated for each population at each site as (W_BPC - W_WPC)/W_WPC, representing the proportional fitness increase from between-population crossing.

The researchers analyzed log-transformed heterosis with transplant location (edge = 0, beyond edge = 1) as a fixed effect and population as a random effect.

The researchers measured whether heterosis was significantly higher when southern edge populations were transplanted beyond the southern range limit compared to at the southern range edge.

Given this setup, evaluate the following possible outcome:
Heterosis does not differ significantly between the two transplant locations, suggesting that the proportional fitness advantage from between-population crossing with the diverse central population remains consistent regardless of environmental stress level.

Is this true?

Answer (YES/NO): YES